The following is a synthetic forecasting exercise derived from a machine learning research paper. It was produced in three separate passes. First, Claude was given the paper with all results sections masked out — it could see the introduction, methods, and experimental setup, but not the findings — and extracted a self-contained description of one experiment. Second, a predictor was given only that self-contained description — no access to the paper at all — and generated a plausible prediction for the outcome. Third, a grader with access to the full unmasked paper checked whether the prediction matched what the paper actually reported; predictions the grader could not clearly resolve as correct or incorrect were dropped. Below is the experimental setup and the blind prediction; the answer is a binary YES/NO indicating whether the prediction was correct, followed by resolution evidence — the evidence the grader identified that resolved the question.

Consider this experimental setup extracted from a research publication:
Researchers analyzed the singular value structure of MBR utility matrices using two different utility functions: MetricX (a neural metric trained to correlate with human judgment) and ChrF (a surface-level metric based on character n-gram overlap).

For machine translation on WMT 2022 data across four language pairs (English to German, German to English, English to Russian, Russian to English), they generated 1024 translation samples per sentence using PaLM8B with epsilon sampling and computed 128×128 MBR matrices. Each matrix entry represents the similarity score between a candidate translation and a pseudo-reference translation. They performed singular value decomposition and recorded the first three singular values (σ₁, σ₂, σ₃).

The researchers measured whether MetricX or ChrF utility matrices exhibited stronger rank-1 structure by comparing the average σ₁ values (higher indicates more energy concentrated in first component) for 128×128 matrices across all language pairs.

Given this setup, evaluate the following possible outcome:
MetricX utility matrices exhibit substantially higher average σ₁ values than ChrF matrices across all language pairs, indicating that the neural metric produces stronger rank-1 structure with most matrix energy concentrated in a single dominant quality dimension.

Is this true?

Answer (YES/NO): NO